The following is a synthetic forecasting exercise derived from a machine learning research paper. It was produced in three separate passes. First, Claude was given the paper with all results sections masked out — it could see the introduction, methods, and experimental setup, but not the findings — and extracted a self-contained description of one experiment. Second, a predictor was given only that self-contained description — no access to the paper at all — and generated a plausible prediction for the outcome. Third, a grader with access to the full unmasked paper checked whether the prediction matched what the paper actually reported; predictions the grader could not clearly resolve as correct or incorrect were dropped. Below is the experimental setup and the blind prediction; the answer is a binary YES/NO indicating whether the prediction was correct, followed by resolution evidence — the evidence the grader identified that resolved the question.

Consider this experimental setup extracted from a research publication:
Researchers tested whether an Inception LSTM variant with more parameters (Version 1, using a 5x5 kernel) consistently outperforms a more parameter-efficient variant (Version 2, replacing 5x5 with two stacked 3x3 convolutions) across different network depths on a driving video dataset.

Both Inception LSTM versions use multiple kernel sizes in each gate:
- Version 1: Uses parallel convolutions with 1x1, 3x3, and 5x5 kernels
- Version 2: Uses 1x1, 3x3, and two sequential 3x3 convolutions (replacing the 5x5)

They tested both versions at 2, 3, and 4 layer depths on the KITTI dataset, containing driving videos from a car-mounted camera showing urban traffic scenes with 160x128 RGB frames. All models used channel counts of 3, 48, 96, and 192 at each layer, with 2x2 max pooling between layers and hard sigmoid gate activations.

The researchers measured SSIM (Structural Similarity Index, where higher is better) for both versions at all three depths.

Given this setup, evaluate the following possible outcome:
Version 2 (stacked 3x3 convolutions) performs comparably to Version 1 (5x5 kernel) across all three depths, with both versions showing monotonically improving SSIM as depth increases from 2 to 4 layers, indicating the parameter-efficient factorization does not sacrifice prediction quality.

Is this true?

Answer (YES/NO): NO